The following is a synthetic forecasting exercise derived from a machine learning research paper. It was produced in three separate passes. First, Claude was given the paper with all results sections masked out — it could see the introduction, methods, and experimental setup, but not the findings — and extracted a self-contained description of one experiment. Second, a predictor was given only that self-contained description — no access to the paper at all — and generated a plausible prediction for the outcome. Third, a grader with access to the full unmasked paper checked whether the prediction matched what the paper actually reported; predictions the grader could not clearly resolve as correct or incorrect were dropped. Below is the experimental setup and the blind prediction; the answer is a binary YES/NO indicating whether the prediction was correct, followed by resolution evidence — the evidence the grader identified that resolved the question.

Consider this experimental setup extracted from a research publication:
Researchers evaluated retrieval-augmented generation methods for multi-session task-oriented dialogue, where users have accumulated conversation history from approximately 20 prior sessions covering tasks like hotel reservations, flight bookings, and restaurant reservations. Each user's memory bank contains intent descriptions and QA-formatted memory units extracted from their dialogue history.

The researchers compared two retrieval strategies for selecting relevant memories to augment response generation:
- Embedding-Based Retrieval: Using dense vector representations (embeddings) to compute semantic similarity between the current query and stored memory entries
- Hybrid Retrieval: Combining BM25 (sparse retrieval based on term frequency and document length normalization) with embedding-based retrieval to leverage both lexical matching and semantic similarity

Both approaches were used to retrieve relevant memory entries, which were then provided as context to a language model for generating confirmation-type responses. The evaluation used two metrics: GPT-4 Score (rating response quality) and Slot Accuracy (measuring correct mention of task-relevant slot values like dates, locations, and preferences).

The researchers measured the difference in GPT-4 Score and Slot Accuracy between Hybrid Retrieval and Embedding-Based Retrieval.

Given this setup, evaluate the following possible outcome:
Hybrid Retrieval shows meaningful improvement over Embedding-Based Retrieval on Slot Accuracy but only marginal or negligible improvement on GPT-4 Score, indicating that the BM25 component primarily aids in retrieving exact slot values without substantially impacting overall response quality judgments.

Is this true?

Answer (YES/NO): NO